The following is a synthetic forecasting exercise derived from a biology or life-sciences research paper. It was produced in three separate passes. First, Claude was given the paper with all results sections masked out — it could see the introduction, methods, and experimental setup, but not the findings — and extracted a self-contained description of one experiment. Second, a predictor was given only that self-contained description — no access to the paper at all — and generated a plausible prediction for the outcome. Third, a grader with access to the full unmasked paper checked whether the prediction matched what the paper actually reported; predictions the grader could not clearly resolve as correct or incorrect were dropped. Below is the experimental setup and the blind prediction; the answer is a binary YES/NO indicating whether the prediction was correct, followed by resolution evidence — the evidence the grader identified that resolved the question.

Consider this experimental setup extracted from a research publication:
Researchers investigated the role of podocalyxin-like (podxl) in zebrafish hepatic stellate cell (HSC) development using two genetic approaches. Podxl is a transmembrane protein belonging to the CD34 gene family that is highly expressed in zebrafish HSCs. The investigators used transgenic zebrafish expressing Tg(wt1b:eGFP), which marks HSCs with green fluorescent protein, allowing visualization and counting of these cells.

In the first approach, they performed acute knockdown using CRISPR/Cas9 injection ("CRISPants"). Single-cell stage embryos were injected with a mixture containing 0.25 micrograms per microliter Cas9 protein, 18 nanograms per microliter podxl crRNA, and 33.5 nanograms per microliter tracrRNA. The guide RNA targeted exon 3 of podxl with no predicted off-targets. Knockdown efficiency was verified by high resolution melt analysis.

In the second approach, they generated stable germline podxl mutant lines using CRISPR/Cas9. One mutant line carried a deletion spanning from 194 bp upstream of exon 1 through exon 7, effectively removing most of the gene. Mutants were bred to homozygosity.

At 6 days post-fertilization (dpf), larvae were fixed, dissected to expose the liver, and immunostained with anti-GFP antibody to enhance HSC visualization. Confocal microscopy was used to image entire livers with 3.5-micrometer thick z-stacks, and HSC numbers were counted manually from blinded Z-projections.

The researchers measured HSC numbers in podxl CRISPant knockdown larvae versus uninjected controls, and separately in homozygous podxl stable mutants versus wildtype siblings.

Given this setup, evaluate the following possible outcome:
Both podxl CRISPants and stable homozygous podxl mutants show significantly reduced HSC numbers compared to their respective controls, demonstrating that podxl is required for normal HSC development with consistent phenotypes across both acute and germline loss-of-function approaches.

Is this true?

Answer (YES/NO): NO